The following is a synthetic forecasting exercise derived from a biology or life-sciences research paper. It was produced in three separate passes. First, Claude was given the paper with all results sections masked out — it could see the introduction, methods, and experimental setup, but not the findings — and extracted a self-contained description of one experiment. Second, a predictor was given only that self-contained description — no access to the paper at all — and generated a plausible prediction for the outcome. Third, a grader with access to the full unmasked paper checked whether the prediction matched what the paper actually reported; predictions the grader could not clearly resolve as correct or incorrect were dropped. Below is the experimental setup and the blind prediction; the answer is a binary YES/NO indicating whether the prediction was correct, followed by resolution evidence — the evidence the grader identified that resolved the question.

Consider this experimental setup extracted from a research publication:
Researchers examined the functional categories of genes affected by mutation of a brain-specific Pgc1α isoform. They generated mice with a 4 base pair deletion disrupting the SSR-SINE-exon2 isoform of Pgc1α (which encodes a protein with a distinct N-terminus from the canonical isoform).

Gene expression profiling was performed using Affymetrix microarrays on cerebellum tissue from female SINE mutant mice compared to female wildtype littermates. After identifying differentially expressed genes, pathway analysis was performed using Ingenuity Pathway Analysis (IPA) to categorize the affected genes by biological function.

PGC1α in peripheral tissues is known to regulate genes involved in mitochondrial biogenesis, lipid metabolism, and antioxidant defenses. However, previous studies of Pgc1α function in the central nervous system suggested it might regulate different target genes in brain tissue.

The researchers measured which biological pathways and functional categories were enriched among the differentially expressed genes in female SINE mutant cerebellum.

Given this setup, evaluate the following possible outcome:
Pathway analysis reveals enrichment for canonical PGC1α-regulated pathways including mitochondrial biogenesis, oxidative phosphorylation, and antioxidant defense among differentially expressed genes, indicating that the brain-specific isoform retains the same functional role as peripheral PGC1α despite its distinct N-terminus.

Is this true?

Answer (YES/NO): NO